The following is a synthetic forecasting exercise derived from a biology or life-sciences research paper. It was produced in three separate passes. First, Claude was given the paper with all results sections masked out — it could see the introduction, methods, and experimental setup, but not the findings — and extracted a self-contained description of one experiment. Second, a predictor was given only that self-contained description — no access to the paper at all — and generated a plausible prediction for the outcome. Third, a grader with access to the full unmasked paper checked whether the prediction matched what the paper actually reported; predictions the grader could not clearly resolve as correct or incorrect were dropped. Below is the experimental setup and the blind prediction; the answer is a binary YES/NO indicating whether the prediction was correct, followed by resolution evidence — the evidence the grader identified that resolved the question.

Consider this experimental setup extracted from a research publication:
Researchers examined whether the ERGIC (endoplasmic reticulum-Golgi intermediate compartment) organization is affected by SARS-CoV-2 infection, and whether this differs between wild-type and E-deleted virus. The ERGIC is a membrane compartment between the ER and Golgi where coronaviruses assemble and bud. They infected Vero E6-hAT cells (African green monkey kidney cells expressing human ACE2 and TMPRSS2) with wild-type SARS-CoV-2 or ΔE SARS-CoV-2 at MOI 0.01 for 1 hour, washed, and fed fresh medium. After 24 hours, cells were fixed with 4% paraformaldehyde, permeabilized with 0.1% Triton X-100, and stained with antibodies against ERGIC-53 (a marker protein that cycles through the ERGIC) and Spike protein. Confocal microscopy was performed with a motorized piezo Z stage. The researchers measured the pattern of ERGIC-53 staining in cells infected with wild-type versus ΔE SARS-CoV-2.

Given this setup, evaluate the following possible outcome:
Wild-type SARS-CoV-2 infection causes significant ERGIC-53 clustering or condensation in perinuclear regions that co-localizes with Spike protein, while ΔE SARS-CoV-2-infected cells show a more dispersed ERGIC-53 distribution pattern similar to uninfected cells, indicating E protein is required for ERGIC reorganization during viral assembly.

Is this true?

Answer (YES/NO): NO